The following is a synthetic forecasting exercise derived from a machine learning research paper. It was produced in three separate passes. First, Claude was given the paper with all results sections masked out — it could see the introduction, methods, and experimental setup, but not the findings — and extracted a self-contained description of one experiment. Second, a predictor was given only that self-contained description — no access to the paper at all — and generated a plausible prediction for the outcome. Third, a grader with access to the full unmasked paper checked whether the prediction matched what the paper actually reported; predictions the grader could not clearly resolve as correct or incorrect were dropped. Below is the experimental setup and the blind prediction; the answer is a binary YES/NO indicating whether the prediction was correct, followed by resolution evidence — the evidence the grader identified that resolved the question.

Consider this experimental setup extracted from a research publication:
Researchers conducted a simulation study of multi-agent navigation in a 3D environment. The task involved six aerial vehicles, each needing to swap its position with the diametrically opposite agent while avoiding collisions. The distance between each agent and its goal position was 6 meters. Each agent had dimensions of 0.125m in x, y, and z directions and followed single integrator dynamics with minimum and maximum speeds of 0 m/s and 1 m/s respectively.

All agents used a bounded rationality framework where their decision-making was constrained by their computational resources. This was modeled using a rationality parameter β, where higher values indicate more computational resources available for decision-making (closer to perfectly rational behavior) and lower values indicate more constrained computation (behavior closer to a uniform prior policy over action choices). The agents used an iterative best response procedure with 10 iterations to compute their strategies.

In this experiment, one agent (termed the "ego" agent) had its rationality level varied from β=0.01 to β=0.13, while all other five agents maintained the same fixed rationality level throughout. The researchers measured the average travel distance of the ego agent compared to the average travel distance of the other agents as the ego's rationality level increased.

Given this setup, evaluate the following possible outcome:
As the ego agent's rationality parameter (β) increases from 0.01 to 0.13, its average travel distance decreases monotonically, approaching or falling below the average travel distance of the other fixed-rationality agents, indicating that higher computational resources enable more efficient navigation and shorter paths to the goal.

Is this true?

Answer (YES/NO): YES